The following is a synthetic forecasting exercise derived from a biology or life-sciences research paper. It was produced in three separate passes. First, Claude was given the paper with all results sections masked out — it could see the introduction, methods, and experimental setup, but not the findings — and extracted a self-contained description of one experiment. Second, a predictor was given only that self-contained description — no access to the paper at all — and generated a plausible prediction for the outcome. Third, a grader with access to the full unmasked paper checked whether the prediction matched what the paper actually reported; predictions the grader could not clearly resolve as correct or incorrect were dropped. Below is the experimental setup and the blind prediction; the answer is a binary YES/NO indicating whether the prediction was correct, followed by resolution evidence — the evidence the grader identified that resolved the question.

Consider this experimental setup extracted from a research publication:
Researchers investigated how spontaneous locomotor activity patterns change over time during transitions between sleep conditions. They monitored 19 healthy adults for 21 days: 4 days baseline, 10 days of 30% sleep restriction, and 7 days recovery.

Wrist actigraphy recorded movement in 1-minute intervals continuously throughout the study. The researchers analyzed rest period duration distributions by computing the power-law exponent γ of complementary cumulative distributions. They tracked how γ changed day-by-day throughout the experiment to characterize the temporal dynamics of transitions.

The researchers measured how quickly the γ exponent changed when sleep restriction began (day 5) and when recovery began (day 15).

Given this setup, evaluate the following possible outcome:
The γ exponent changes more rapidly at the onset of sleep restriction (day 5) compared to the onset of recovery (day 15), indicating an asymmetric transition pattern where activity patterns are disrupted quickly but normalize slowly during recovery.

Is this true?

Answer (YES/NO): YES